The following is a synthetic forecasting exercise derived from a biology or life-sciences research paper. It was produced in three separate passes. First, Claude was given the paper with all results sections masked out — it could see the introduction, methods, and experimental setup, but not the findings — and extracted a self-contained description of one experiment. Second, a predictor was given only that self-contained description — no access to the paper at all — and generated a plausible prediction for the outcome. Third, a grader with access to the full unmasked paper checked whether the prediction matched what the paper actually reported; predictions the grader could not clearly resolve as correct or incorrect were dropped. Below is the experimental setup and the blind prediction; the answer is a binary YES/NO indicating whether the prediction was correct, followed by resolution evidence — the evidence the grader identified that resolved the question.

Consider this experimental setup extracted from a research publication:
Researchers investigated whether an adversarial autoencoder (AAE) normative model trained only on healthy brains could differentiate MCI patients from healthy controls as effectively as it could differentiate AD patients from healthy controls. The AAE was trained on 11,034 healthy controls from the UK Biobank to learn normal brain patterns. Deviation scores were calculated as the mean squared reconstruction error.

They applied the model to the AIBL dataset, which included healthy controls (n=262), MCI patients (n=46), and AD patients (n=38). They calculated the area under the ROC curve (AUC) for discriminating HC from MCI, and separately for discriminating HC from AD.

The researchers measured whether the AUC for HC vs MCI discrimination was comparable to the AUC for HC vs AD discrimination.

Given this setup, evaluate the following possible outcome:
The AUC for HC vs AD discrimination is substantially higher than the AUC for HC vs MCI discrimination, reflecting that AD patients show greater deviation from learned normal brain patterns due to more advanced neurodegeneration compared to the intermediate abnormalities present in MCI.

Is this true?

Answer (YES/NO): YES